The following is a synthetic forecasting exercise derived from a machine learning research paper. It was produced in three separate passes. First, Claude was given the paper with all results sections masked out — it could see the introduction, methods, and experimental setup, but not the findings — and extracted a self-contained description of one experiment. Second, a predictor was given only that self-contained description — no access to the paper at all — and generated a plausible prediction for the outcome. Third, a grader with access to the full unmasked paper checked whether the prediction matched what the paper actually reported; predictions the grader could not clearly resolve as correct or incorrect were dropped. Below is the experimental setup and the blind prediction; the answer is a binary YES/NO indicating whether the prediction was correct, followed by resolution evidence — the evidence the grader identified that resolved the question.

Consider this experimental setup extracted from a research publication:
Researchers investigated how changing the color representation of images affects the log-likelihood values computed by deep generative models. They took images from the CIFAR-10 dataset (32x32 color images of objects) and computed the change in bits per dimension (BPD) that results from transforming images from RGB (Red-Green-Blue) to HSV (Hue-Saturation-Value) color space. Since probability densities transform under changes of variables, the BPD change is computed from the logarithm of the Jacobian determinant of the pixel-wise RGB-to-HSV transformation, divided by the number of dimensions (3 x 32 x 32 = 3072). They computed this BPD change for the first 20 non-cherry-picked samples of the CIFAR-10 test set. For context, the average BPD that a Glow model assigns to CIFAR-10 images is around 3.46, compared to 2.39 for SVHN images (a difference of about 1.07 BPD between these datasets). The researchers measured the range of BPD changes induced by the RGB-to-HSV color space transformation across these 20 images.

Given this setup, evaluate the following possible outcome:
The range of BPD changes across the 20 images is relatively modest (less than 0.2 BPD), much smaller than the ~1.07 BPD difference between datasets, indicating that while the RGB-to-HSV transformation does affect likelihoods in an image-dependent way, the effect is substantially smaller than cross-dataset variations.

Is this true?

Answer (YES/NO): NO